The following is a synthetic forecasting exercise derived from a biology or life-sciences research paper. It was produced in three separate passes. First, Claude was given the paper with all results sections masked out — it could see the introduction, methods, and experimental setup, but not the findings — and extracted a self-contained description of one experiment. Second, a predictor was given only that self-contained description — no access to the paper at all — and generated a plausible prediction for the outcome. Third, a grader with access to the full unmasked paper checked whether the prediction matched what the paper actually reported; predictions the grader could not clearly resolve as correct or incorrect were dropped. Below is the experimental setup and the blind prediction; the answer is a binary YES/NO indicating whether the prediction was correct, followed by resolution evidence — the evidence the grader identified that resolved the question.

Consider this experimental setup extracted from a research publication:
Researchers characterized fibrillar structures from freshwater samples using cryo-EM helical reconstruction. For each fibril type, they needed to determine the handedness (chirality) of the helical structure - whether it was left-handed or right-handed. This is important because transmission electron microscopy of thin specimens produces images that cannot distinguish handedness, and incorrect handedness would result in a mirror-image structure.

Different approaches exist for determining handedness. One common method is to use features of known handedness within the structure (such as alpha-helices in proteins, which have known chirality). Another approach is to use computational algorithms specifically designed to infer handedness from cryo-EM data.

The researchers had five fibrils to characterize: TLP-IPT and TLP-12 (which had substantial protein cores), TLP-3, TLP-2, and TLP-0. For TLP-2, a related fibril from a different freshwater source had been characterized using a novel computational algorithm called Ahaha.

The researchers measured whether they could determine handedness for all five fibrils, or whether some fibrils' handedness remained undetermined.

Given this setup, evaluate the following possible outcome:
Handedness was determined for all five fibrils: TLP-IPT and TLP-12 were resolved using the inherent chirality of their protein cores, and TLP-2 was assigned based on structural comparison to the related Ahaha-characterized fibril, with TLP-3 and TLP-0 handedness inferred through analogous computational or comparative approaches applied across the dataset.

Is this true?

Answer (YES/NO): NO